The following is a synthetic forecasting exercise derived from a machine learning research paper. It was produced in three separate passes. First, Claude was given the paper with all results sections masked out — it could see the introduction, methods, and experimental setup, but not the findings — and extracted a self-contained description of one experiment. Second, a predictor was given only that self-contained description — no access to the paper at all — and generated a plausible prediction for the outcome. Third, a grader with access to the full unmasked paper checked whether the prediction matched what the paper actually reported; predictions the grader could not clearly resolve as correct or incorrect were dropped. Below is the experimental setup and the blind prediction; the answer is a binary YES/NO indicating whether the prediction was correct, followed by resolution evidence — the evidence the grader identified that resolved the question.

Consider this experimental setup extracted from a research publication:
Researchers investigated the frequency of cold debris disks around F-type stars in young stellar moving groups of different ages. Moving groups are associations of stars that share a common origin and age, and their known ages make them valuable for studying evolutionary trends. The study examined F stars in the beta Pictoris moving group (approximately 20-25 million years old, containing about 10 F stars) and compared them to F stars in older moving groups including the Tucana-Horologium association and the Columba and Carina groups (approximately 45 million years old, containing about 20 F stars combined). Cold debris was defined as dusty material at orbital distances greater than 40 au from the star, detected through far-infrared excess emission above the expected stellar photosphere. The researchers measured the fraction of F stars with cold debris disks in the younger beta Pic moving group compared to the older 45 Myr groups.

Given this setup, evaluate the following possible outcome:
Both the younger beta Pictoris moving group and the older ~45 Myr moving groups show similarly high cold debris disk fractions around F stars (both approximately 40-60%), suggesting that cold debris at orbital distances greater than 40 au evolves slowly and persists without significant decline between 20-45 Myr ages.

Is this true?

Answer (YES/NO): NO